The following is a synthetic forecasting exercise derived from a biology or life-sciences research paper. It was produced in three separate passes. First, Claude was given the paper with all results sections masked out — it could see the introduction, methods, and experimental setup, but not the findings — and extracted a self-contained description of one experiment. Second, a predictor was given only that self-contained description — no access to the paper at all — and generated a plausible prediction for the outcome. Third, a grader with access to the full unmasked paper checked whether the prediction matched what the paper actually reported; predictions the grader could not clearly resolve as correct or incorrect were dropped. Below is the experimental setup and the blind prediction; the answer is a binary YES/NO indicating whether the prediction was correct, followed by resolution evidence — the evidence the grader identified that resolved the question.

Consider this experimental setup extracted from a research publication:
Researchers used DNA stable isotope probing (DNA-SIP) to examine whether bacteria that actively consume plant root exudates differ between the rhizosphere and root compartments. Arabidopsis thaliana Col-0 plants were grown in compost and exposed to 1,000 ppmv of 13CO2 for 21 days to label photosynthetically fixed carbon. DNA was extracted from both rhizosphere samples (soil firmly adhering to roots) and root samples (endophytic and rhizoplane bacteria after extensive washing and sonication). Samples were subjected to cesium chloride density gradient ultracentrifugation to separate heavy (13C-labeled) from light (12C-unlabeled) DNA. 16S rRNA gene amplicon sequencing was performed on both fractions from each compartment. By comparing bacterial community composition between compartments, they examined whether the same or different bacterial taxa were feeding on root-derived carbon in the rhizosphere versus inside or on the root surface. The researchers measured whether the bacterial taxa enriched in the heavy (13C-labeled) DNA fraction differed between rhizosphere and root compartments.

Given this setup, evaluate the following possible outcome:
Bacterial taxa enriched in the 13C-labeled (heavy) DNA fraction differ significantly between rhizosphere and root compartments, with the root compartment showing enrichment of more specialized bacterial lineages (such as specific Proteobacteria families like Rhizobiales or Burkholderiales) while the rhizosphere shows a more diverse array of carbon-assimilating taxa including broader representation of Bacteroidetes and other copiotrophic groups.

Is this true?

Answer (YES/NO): NO